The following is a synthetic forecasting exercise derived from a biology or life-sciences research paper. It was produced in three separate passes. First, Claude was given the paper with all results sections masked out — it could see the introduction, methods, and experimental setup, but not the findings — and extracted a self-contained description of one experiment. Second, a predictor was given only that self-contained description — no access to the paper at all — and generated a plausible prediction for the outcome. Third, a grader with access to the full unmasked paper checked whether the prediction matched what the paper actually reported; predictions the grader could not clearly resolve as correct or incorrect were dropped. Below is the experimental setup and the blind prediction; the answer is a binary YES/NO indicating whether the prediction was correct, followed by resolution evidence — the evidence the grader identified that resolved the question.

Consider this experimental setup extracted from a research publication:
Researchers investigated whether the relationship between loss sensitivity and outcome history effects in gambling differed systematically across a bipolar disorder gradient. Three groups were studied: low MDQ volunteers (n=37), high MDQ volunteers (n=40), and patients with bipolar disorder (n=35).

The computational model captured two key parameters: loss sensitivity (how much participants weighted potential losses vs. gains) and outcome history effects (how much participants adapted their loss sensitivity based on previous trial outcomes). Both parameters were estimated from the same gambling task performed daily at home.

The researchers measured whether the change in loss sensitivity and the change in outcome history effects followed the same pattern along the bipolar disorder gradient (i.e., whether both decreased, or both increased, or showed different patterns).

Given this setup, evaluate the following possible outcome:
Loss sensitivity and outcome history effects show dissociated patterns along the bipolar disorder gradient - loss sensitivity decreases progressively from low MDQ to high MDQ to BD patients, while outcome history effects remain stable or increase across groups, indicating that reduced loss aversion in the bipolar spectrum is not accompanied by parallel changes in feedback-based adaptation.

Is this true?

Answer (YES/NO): NO